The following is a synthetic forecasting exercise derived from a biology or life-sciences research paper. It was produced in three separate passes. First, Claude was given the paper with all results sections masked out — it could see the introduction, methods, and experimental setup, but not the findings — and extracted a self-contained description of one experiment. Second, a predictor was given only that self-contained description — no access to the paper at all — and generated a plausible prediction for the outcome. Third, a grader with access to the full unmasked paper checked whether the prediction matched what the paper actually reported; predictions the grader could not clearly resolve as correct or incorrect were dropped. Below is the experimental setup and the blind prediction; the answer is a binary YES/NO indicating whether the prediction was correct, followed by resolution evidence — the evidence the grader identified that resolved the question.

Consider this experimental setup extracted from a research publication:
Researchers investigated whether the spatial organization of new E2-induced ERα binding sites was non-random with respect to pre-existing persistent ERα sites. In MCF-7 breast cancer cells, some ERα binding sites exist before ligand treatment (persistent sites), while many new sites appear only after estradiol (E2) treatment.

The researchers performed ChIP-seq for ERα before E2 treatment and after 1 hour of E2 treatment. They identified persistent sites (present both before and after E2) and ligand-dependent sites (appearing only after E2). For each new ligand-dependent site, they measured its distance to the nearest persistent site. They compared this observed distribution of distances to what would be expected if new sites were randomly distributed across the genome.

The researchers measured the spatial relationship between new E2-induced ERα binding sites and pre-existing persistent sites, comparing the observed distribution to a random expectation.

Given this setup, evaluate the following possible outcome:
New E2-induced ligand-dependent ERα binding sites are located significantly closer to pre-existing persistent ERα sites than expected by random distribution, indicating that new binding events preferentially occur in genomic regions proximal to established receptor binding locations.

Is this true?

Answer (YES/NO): YES